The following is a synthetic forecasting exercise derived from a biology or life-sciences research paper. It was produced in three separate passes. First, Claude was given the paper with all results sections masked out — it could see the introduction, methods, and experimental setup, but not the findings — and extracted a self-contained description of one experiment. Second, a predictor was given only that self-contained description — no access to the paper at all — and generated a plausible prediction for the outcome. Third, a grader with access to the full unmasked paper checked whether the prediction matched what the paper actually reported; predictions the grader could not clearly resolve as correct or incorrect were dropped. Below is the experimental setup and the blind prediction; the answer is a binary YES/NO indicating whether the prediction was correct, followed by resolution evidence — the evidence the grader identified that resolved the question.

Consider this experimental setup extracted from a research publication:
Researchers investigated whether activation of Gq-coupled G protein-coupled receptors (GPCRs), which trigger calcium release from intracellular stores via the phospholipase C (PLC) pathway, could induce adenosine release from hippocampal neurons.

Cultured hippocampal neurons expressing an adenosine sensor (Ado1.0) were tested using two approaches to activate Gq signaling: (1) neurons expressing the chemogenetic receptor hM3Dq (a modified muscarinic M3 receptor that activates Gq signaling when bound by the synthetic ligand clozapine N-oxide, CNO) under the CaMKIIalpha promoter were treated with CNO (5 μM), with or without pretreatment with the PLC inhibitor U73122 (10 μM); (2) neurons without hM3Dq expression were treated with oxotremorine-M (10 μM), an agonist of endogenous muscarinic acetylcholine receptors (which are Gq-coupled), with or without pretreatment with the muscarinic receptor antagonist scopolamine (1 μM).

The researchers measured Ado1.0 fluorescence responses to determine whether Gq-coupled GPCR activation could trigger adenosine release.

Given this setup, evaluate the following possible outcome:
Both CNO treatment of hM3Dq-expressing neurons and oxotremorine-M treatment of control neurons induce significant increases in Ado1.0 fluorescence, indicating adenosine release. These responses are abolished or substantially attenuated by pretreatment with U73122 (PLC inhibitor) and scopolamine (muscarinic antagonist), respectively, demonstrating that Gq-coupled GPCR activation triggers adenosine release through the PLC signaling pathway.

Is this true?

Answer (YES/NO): YES